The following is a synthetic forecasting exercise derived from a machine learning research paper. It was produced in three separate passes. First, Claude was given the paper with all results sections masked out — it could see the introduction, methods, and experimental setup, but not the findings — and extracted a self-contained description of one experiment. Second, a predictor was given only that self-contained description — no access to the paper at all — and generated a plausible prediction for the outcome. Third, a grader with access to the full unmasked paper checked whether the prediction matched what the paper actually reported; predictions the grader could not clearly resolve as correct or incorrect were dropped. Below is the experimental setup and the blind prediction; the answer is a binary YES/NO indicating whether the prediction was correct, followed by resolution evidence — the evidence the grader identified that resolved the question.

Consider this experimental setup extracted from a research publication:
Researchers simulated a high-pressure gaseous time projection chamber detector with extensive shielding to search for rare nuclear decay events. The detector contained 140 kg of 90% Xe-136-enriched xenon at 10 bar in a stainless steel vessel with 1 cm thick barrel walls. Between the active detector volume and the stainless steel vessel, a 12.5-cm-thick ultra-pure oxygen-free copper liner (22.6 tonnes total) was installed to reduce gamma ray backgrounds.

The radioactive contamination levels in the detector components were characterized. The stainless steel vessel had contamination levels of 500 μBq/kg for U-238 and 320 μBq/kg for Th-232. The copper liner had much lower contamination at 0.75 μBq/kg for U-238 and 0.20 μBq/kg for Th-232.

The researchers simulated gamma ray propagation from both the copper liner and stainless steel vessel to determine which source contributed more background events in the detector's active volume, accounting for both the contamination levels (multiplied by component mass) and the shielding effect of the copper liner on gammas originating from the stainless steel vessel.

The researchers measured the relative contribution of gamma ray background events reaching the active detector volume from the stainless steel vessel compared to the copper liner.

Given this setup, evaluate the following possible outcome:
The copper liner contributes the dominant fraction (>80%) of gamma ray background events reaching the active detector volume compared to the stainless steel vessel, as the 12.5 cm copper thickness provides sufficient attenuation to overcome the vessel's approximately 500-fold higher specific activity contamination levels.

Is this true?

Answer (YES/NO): NO